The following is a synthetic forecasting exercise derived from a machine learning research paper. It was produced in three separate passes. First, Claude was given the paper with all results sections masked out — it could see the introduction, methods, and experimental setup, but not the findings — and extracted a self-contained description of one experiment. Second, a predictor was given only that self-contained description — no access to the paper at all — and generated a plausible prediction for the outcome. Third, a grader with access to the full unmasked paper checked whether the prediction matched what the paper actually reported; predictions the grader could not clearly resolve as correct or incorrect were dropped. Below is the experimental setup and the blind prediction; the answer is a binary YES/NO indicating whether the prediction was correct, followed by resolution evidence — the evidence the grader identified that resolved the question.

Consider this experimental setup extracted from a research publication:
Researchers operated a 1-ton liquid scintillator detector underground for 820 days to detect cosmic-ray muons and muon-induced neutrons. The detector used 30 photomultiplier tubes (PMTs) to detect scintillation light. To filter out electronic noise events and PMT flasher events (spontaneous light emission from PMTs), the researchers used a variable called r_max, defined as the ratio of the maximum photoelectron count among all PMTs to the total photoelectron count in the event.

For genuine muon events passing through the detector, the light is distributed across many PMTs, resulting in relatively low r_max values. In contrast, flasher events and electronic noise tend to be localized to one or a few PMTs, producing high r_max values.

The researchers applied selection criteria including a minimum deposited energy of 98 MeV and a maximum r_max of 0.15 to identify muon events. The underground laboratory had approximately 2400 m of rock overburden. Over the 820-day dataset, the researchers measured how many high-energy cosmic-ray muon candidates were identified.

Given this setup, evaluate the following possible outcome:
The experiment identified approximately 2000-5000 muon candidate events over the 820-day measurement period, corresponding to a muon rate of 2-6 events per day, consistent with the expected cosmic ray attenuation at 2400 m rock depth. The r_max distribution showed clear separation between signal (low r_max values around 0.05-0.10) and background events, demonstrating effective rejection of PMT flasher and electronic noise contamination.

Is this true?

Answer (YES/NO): NO